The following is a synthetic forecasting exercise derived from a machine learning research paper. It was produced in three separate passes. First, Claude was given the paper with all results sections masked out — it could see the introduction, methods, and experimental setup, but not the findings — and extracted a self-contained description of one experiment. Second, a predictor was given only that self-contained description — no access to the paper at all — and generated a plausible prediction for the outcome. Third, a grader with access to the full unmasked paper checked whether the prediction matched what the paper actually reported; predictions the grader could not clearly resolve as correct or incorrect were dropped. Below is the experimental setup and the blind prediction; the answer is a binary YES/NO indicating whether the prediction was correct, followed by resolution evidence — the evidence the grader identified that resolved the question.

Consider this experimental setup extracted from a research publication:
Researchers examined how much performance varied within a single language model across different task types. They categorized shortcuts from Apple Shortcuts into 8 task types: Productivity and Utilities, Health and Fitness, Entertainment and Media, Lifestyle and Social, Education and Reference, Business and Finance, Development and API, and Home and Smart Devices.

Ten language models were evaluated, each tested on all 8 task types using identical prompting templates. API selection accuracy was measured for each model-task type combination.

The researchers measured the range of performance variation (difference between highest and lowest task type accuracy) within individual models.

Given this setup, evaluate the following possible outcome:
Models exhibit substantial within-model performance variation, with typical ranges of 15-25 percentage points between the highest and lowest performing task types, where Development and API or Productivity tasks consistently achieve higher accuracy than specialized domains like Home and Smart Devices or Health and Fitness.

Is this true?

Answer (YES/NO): NO